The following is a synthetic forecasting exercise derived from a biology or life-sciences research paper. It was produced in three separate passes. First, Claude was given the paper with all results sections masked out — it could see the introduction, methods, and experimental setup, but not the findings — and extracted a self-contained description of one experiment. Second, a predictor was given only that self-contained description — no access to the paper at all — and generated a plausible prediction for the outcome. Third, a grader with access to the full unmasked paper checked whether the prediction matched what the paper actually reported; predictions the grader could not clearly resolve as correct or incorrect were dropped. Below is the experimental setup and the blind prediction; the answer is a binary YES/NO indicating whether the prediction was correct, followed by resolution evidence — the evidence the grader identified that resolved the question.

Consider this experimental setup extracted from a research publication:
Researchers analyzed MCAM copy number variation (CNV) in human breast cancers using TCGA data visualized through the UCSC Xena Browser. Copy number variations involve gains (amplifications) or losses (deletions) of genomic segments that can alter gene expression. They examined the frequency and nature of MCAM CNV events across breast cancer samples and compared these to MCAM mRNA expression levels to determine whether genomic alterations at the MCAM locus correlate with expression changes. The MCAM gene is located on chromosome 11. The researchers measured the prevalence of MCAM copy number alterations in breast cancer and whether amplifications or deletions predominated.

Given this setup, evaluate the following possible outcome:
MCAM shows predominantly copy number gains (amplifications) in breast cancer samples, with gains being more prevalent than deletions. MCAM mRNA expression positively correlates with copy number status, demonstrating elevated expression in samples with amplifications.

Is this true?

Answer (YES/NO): NO